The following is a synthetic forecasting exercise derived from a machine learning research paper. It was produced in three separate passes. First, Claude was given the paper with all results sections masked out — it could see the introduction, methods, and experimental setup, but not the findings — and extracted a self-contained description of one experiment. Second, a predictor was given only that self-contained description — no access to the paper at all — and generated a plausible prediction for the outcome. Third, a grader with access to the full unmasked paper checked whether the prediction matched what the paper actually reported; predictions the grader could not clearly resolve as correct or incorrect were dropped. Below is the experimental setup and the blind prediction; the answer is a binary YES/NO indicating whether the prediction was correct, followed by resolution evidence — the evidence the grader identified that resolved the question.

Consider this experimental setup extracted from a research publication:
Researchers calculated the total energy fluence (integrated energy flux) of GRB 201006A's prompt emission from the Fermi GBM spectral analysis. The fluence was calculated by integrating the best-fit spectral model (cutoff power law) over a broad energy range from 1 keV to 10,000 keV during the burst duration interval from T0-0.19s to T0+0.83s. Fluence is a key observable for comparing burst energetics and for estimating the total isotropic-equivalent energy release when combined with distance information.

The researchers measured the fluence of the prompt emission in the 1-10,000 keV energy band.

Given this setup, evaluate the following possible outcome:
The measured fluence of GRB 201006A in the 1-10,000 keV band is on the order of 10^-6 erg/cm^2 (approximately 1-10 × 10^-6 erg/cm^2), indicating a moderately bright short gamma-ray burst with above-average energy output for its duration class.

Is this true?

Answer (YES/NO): NO